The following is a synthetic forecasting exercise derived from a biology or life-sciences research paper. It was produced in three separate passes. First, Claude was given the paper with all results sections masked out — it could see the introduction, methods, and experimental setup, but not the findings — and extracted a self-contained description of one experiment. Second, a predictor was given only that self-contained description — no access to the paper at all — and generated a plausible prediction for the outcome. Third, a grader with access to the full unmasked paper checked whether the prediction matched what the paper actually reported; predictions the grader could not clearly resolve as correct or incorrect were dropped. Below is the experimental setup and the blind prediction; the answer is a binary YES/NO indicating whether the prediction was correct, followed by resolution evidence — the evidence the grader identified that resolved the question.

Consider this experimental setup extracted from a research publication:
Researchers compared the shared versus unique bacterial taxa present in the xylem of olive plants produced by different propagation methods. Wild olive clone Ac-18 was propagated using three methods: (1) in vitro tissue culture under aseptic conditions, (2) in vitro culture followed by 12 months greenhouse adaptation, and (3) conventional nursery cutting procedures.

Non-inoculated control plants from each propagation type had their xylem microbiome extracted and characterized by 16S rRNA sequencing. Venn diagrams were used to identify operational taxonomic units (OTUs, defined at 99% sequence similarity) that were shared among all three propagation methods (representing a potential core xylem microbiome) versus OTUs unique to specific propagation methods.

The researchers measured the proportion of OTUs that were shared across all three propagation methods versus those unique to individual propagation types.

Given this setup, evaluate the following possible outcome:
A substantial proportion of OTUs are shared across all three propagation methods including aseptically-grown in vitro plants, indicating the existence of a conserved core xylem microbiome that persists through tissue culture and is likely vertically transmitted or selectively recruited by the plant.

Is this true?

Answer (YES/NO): NO